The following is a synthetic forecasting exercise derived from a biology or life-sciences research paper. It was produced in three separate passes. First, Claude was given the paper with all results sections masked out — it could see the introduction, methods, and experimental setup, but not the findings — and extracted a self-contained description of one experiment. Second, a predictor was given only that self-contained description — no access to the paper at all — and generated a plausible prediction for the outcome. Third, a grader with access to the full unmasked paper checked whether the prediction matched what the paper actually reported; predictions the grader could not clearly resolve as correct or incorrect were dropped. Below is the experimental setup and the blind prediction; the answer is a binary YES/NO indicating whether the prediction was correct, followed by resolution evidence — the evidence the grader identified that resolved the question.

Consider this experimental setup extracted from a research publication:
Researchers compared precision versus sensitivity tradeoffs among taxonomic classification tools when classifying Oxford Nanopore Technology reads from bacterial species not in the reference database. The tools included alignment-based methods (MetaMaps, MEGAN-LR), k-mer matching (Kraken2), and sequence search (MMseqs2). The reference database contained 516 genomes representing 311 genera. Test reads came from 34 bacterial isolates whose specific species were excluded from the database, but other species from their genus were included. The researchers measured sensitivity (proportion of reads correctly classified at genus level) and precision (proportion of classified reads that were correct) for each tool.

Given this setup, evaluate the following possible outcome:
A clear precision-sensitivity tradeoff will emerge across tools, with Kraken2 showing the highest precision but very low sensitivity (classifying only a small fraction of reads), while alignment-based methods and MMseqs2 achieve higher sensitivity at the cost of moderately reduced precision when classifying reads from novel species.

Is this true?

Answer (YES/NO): NO